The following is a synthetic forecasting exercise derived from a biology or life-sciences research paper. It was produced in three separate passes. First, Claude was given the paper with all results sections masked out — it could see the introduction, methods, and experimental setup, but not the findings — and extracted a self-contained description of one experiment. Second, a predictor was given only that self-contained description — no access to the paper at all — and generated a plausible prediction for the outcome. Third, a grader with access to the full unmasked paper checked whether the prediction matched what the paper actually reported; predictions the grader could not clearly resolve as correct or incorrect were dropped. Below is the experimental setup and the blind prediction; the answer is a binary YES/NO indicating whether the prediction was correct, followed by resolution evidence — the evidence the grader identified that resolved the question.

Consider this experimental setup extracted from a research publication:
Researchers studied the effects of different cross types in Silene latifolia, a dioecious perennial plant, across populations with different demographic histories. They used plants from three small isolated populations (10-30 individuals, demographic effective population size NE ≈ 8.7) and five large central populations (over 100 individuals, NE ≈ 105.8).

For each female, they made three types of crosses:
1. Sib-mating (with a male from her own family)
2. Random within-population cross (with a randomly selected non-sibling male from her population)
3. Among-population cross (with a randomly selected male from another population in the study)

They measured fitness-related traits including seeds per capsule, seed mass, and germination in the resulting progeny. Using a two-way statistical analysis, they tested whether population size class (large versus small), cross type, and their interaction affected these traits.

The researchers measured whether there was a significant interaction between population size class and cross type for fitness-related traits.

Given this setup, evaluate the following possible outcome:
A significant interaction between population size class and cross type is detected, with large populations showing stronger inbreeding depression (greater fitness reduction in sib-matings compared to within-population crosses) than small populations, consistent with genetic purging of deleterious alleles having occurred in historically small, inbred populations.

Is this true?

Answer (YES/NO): NO